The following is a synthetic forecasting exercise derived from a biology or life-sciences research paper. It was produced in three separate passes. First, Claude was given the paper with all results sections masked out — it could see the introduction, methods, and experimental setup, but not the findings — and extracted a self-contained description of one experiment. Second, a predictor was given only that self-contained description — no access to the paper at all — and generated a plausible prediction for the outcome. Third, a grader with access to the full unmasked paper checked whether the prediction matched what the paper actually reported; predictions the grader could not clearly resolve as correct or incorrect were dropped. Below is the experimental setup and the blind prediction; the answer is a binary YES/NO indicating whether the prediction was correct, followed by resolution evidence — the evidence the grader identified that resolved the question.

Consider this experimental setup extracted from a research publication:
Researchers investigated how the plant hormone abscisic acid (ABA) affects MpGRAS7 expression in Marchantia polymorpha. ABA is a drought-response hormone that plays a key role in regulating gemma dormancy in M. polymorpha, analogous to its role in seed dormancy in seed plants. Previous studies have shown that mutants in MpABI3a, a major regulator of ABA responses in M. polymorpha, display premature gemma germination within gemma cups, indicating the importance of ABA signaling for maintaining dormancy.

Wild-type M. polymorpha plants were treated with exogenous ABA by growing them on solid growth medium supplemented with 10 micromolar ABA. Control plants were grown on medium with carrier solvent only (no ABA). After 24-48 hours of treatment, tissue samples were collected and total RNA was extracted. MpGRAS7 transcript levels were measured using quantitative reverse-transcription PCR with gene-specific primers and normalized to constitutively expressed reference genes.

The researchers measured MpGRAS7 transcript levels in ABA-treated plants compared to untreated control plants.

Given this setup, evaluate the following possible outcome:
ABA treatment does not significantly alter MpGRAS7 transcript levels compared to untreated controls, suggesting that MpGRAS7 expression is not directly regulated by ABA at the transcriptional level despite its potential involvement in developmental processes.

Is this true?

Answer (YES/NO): NO